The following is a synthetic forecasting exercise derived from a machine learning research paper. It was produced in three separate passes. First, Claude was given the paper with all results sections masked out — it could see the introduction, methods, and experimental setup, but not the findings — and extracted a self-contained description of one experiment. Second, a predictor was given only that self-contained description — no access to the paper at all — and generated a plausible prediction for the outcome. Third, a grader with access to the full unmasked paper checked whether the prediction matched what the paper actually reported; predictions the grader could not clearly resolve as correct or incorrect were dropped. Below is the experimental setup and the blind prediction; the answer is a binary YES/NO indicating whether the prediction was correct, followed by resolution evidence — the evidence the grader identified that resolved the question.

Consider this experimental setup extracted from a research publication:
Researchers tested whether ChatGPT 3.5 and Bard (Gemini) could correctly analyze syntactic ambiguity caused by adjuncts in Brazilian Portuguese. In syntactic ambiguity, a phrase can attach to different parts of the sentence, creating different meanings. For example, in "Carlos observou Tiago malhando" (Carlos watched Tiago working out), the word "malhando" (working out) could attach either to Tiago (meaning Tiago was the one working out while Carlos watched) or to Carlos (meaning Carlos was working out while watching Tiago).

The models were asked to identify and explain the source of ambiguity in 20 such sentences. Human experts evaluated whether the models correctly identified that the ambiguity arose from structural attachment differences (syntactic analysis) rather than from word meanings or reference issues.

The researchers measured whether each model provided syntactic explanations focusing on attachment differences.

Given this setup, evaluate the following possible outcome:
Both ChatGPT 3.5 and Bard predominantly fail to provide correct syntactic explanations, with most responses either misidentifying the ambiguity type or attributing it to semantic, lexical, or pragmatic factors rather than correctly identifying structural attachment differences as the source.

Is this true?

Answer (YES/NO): YES